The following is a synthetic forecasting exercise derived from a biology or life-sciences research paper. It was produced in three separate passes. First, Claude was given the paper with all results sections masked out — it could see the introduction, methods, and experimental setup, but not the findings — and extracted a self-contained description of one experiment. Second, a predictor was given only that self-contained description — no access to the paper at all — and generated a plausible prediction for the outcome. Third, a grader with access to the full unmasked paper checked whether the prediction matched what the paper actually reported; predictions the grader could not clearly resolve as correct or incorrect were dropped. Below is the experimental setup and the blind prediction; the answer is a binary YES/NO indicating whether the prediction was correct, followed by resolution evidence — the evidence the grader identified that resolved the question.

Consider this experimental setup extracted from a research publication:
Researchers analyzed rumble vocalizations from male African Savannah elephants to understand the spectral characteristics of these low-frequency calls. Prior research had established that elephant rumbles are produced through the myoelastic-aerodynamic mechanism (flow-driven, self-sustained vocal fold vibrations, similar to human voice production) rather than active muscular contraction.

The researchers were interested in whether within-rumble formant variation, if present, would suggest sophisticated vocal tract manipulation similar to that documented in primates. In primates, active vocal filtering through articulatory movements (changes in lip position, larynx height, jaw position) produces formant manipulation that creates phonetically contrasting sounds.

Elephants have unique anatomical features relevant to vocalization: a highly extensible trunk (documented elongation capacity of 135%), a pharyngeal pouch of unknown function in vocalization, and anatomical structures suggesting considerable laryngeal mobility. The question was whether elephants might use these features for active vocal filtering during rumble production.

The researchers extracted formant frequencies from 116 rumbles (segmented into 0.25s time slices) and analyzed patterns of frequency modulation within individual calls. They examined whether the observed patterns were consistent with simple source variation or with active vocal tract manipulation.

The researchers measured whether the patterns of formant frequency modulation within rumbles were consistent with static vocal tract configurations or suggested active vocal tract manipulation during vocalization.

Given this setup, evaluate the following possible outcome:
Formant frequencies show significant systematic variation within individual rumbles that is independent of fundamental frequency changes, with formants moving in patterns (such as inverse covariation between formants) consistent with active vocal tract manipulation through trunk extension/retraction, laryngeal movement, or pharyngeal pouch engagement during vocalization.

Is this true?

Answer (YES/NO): NO